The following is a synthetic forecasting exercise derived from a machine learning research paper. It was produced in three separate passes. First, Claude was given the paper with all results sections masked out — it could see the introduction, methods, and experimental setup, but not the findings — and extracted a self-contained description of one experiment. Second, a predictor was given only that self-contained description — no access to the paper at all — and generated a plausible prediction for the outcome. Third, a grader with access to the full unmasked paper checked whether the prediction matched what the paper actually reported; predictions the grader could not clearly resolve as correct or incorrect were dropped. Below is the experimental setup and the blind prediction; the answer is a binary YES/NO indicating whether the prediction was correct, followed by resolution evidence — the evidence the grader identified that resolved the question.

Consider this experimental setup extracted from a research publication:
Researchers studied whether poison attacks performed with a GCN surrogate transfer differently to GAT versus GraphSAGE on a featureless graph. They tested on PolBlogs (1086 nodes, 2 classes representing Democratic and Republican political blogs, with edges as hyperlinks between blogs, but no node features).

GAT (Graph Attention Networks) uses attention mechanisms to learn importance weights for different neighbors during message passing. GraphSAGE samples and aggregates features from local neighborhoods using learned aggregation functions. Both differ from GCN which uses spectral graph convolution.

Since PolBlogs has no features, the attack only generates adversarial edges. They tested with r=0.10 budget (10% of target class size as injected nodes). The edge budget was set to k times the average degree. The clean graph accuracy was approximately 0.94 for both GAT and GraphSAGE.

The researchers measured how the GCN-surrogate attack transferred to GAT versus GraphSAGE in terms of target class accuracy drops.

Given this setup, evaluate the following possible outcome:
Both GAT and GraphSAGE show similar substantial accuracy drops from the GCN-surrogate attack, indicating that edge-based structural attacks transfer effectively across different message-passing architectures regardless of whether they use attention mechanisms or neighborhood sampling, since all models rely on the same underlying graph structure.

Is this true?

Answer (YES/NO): NO